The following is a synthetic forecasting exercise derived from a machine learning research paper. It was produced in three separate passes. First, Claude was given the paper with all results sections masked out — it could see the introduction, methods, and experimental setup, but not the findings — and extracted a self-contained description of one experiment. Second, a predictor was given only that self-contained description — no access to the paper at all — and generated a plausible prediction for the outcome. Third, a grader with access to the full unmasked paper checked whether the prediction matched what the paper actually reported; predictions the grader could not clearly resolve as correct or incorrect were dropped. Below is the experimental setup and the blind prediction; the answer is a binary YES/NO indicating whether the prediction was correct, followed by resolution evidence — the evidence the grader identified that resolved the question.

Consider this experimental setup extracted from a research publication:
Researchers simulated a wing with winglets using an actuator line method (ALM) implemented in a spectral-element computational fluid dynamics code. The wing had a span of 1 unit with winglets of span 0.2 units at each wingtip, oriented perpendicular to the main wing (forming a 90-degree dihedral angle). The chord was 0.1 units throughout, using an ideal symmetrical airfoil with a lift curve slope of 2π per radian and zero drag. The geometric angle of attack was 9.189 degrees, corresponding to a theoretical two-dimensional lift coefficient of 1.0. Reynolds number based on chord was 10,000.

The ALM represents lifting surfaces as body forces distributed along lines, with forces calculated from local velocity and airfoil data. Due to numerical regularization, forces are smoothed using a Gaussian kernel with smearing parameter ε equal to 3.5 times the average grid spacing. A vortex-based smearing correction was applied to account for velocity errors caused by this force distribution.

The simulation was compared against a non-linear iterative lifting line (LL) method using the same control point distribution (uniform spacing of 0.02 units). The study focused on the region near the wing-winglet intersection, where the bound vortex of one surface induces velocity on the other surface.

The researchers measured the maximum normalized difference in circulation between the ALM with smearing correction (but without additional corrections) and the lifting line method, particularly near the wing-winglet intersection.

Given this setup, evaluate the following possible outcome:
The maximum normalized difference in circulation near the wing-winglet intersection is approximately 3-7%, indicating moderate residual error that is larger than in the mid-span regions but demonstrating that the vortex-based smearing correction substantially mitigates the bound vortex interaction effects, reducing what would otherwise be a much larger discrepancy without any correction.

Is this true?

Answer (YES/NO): YES